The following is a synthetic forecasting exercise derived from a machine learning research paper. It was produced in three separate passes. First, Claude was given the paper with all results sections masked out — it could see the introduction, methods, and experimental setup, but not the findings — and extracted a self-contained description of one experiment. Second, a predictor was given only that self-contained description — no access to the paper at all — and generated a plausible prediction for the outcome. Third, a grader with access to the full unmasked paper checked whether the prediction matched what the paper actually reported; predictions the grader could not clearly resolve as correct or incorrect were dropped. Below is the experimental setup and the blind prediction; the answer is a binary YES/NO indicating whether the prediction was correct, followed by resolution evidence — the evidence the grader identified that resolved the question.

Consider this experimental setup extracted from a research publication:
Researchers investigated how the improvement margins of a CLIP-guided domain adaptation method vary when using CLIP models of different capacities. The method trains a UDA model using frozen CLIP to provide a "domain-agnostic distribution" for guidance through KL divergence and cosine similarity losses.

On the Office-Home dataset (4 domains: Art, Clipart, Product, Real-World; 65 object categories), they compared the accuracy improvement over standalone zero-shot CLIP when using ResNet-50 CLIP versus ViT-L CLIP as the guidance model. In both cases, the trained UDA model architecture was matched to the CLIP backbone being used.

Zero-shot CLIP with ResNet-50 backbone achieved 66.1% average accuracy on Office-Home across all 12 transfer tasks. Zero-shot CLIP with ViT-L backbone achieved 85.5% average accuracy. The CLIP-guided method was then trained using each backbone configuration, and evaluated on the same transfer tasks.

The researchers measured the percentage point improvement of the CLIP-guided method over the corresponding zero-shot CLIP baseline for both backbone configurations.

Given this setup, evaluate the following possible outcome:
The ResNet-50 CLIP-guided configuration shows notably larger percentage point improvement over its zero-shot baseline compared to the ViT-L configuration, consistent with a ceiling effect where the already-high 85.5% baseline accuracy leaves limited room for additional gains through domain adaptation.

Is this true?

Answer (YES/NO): YES